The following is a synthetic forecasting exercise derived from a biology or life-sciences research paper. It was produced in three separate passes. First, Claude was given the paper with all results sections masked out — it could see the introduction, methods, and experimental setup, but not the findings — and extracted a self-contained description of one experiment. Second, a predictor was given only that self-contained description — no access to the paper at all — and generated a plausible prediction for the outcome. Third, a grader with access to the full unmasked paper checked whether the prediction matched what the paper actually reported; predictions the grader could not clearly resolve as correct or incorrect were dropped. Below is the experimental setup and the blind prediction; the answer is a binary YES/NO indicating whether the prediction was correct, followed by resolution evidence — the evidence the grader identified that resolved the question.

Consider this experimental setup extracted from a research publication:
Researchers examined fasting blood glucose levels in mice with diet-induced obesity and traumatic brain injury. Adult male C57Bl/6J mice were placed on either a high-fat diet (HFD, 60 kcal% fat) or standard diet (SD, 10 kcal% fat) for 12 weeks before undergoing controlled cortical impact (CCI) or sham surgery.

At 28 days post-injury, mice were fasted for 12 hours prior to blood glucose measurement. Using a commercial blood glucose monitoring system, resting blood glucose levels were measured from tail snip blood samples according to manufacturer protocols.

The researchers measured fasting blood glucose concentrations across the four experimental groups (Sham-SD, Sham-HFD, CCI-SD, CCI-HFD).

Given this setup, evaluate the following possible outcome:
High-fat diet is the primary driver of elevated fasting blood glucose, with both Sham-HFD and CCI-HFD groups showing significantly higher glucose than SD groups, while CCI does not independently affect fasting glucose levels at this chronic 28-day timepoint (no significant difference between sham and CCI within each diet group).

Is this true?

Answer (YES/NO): YES